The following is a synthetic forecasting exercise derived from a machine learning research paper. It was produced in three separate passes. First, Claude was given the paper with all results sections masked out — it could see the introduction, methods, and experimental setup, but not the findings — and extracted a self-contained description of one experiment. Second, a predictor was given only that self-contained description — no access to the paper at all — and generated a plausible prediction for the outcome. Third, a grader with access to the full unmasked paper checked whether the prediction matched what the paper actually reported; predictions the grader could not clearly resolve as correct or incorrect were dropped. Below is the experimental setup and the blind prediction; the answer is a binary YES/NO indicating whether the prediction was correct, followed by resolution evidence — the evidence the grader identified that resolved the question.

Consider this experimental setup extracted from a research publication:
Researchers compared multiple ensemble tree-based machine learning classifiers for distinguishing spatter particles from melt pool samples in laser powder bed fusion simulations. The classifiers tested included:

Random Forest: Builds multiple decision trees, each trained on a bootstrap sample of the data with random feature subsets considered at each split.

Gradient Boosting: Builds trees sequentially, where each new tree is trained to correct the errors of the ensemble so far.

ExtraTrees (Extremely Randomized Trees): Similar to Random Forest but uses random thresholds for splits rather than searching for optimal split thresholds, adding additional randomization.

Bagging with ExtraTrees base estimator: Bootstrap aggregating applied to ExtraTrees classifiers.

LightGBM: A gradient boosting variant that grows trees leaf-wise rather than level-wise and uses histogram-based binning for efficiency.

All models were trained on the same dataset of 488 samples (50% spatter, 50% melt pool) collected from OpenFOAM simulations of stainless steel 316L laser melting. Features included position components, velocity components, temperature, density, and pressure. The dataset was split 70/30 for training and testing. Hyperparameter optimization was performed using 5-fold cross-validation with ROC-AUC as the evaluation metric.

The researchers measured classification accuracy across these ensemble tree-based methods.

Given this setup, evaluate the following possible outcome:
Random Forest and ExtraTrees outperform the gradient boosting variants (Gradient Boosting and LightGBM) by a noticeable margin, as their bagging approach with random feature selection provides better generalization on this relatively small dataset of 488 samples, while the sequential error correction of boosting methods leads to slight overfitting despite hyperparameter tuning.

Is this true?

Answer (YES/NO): NO